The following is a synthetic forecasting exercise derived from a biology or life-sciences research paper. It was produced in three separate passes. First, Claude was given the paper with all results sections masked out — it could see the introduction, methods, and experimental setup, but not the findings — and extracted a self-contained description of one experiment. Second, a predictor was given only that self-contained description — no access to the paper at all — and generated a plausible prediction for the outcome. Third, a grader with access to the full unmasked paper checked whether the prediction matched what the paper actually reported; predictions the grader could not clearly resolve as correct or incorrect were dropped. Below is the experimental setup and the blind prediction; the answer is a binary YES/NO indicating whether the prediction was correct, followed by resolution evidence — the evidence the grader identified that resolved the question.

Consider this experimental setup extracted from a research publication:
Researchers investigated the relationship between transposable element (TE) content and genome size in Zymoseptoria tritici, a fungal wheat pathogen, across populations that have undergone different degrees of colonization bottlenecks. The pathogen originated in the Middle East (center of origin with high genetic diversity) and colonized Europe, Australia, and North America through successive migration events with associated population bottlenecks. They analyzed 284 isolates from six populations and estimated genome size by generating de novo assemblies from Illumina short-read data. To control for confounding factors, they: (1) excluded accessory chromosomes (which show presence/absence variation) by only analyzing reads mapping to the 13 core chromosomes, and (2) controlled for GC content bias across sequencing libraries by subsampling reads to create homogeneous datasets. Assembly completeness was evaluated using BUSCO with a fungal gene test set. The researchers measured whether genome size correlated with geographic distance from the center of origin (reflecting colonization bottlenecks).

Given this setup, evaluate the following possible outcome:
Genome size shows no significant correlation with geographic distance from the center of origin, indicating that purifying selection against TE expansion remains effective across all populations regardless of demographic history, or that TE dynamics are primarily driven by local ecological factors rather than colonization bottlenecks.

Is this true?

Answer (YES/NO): NO